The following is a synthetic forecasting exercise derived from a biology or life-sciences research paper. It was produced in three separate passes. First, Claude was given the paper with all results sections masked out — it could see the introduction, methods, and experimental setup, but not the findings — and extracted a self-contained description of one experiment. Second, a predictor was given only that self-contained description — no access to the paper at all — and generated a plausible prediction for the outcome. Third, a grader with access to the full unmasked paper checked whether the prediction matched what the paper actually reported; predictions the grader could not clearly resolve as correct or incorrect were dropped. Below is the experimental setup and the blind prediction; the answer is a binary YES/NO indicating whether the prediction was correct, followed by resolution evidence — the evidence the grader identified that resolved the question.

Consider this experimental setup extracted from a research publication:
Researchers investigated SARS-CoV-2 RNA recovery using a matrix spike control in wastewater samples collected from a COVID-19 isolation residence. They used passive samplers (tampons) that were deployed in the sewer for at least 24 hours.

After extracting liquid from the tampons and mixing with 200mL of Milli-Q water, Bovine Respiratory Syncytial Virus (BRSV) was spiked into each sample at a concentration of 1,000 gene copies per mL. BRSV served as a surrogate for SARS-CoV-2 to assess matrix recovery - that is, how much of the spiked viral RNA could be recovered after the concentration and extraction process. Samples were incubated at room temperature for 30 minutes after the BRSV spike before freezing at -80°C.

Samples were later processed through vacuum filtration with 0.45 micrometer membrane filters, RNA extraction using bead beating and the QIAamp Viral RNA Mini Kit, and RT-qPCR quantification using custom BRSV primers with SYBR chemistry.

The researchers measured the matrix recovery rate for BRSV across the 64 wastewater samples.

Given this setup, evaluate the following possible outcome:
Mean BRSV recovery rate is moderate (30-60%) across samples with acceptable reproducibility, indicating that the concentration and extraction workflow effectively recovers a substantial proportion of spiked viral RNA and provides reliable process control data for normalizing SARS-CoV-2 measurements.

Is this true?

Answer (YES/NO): NO